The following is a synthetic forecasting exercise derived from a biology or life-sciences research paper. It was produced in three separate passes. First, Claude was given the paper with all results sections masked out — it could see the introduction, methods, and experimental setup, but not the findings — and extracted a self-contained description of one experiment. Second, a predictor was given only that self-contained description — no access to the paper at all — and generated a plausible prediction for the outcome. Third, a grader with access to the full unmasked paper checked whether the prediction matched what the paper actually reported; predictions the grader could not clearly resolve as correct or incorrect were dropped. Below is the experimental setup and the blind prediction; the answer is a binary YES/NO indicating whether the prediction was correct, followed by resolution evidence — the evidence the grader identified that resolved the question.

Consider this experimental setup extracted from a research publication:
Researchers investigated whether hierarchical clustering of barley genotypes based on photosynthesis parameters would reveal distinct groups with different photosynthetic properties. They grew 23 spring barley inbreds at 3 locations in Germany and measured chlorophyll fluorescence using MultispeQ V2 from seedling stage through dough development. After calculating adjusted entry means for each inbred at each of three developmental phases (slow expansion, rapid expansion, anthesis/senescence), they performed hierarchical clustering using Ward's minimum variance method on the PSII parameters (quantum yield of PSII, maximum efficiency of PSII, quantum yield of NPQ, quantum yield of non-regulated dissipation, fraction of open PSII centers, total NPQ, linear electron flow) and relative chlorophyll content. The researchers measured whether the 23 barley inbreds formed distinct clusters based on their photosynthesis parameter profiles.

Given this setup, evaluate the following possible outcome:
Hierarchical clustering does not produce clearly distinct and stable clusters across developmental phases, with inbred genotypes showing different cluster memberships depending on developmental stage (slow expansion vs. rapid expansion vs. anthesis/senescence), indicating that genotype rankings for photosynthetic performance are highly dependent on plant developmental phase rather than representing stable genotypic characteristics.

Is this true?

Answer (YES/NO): NO